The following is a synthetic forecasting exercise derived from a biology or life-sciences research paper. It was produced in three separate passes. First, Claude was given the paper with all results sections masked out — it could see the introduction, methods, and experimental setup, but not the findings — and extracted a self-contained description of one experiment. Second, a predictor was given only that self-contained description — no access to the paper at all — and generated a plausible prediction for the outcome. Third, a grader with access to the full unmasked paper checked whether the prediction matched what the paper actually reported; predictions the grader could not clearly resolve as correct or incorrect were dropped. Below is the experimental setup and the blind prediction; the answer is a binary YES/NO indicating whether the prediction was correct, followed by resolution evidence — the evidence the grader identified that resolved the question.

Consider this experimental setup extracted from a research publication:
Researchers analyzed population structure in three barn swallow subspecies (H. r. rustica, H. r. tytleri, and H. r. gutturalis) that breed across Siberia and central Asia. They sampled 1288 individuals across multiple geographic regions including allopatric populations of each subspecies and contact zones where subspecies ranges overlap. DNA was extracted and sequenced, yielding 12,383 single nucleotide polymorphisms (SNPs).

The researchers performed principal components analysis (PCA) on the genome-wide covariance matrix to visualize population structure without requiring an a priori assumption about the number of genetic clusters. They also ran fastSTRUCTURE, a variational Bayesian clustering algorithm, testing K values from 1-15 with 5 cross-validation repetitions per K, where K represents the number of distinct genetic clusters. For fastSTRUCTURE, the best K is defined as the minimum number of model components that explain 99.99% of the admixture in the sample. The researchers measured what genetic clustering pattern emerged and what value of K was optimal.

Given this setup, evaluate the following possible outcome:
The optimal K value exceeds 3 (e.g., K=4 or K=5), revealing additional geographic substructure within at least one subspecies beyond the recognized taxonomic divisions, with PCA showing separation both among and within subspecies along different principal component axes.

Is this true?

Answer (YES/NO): NO